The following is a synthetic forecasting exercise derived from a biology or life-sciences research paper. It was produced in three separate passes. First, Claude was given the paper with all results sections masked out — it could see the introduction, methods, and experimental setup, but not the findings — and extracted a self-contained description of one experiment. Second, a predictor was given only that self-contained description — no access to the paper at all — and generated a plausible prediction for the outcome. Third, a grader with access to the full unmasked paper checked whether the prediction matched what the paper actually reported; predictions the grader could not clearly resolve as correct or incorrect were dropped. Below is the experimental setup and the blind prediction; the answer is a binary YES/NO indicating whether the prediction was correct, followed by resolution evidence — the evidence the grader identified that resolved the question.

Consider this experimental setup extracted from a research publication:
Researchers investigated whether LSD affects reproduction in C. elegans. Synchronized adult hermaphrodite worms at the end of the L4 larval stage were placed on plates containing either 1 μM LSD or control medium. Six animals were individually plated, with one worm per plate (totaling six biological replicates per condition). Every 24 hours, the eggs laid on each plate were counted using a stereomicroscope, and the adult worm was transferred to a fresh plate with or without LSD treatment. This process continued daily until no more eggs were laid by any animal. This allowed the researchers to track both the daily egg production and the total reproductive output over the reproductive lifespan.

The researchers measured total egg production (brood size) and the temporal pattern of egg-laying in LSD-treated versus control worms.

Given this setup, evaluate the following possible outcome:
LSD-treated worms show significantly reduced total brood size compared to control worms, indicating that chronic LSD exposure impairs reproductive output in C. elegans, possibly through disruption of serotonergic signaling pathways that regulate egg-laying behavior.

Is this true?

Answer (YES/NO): YES